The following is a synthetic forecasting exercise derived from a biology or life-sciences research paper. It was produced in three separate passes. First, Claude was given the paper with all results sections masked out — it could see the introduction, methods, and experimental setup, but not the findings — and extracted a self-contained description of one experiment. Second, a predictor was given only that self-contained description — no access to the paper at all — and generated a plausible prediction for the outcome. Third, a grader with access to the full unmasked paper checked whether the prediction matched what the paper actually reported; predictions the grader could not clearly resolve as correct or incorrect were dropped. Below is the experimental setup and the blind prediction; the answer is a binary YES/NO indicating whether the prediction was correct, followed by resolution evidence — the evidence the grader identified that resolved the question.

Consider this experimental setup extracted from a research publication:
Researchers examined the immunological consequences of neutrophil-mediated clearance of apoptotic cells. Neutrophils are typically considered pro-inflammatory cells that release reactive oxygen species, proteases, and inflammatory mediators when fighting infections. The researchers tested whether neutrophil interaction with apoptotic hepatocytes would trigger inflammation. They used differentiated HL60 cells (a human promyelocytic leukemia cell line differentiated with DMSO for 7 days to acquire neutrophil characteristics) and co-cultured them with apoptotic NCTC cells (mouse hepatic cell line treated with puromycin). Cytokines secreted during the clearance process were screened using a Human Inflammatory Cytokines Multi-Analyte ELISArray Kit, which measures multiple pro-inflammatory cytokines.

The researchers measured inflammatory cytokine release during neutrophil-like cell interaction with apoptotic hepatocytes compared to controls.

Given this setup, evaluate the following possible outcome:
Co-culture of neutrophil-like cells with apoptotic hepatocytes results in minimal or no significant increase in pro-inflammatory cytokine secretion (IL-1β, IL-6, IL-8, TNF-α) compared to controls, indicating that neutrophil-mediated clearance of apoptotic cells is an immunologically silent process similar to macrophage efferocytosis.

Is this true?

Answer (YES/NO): NO